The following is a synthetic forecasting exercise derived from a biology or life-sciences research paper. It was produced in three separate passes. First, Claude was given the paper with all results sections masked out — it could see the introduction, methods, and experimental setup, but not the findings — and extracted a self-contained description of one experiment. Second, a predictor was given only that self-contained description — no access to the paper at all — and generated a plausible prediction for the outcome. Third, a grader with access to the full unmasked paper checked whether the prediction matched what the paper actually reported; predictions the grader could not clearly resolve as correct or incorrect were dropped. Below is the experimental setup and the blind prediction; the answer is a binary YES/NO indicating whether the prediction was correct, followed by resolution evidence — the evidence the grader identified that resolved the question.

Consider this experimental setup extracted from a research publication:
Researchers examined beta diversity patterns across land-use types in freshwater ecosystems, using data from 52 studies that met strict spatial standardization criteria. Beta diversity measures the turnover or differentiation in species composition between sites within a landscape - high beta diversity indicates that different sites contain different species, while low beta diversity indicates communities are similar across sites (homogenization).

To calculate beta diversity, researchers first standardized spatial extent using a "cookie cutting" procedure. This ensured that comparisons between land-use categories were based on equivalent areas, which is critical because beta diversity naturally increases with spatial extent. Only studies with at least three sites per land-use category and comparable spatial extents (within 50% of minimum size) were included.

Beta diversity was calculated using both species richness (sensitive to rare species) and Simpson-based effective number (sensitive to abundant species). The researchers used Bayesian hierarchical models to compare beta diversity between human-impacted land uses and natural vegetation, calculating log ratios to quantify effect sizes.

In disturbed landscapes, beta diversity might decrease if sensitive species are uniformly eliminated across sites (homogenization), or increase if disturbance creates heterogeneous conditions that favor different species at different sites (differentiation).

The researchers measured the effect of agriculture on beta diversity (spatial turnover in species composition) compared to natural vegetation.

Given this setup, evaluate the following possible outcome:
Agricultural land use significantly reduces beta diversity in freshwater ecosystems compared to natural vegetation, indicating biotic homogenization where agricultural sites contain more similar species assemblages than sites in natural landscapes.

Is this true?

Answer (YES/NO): NO